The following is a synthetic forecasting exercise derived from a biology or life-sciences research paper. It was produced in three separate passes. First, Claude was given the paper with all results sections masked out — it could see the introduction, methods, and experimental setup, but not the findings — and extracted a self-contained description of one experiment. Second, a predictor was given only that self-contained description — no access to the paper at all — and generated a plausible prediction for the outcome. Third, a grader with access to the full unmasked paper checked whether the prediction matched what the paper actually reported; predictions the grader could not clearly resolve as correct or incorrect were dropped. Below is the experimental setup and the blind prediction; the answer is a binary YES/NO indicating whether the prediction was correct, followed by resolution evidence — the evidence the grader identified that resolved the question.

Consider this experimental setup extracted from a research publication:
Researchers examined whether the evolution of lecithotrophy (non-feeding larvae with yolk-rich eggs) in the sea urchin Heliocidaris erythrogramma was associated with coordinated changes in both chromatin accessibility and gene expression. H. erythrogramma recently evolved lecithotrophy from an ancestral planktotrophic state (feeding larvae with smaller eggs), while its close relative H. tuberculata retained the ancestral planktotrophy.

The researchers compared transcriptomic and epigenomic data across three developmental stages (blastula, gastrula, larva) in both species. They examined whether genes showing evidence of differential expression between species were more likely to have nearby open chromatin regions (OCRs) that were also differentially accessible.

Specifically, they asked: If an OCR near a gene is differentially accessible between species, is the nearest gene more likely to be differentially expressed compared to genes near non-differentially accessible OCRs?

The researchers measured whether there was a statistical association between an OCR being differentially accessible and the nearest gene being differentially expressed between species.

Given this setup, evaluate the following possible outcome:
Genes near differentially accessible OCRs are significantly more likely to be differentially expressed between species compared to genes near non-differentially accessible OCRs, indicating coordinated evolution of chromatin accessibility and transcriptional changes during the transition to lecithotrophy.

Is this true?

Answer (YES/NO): YES